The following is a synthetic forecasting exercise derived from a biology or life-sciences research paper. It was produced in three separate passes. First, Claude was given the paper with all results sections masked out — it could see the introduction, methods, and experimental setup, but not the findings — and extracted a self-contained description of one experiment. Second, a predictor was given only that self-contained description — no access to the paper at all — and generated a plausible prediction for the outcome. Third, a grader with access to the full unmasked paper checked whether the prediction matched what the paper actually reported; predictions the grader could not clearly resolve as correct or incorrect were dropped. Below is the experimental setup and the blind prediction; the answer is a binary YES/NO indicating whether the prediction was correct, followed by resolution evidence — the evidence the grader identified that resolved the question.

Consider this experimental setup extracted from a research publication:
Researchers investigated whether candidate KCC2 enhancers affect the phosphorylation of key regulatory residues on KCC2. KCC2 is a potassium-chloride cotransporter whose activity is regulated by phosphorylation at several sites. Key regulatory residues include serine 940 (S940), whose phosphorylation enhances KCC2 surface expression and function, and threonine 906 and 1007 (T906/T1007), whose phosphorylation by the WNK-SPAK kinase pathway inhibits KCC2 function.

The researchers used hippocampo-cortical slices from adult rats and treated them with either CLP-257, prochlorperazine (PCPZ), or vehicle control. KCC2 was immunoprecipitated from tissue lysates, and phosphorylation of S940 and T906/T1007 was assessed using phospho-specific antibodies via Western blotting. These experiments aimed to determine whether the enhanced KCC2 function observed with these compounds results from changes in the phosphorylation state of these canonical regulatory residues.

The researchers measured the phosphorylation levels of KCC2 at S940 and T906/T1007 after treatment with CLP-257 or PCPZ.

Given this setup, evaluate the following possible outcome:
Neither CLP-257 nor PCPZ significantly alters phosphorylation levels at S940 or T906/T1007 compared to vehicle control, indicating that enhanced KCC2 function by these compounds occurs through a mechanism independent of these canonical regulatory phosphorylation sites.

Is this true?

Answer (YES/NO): YES